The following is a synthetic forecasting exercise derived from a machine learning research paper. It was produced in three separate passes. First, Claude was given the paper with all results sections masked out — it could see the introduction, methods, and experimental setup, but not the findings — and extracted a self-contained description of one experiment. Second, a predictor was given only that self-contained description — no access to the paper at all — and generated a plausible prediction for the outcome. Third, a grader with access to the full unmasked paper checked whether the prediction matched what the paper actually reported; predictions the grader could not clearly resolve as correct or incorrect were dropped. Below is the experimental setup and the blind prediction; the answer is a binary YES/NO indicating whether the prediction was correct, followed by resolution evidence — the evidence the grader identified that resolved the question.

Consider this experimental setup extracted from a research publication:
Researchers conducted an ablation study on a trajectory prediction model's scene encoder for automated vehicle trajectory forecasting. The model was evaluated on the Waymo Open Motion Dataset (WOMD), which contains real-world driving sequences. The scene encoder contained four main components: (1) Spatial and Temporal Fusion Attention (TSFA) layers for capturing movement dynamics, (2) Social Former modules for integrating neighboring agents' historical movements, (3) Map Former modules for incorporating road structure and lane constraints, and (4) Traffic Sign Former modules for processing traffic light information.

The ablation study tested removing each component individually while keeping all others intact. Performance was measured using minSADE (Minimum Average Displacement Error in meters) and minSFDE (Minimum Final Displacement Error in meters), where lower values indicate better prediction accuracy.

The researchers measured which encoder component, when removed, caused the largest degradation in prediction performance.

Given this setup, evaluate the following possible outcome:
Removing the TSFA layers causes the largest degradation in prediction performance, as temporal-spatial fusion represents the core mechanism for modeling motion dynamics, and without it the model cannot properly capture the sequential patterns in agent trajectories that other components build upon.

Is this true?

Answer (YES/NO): NO